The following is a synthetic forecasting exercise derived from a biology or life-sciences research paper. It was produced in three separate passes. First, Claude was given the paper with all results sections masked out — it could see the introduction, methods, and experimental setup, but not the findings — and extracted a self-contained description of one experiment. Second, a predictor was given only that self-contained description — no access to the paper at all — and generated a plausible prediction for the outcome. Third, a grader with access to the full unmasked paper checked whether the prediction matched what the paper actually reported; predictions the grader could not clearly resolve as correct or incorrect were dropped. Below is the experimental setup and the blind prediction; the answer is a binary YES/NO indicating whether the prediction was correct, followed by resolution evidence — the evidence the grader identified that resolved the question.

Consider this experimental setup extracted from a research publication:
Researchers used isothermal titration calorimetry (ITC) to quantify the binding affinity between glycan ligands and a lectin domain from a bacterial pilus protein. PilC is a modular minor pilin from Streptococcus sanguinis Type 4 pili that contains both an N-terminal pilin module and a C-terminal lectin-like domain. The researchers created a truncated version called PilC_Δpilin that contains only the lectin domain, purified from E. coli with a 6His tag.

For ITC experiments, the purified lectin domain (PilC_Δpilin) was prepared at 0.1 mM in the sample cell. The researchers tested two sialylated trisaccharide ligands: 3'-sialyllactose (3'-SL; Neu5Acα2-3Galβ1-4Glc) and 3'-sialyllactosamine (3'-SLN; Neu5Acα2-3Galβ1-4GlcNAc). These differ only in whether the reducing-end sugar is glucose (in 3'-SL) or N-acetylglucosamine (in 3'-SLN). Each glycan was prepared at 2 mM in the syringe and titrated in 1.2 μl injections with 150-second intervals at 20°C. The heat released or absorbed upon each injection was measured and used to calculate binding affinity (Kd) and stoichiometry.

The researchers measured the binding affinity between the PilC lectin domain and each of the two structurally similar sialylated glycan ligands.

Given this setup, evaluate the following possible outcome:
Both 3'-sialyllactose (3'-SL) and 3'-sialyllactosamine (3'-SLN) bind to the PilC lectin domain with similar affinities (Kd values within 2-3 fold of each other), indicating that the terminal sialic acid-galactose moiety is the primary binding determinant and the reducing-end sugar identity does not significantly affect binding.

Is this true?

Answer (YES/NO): YES